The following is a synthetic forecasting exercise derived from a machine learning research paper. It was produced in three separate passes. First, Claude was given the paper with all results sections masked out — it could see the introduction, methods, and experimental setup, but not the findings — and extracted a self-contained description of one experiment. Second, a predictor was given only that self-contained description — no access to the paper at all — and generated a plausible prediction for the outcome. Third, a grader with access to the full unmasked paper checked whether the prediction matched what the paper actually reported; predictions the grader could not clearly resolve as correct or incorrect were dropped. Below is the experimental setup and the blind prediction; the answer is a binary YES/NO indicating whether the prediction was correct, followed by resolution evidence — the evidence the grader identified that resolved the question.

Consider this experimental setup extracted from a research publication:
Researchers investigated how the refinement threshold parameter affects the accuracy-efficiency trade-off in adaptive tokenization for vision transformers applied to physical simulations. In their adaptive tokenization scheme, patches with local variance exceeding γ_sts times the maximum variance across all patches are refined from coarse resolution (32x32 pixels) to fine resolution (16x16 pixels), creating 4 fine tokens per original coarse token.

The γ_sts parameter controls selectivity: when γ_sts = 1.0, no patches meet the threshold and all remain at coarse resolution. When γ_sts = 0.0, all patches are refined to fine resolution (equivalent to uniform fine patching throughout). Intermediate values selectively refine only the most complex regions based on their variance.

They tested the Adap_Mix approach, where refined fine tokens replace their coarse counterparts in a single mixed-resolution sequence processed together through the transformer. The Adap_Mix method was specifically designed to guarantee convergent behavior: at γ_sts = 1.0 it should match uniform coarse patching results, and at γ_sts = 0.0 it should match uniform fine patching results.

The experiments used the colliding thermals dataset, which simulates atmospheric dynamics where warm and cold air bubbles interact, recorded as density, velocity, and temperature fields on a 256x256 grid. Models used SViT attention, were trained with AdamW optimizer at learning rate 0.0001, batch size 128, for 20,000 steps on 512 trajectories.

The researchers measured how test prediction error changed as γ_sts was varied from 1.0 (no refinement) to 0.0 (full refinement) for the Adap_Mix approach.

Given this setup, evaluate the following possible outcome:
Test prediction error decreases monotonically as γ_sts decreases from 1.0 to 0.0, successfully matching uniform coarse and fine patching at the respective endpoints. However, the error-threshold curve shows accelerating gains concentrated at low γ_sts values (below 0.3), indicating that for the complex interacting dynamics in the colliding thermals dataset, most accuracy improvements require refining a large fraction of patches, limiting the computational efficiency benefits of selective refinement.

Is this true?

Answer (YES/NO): NO